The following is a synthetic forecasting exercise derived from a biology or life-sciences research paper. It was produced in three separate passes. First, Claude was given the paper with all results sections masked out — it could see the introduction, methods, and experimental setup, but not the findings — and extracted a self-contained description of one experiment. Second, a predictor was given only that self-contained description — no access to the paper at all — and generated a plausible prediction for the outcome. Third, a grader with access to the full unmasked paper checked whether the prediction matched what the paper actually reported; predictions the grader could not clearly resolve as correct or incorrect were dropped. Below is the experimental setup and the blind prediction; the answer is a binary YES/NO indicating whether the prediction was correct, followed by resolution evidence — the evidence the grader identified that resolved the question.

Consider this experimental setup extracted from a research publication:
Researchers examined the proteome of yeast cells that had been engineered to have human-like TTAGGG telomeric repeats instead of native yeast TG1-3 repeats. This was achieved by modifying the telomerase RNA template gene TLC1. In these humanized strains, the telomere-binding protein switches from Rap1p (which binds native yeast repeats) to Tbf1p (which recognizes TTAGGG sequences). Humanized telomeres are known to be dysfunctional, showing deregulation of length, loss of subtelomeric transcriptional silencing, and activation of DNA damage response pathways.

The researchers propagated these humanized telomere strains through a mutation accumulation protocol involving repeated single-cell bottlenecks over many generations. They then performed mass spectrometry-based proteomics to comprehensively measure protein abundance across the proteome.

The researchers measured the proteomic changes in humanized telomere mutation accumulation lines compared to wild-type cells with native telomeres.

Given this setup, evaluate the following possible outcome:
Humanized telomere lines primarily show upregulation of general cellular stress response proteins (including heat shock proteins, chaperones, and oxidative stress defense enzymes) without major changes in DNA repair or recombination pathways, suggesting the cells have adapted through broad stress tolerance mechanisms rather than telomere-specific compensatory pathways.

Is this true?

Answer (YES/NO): NO